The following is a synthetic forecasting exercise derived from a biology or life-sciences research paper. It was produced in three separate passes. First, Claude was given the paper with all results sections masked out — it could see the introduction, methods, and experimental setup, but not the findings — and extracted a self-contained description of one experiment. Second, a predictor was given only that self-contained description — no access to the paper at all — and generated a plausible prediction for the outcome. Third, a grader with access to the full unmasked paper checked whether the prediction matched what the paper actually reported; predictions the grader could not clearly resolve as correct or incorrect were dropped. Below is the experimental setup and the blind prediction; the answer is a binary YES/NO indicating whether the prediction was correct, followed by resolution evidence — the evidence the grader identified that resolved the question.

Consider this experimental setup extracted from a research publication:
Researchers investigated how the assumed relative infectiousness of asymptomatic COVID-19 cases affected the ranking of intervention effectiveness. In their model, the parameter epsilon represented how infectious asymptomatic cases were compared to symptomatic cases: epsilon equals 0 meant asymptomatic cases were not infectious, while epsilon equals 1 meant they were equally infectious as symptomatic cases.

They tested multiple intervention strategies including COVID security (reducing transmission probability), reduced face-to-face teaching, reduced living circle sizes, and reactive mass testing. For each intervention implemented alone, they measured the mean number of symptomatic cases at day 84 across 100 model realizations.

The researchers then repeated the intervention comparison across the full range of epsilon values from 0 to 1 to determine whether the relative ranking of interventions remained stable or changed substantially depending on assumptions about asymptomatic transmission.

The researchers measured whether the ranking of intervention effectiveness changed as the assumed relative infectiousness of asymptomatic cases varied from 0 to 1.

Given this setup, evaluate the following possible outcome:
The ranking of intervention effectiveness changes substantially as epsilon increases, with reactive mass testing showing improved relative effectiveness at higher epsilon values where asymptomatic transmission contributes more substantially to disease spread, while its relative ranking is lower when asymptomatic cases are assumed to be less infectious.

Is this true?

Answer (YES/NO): YES